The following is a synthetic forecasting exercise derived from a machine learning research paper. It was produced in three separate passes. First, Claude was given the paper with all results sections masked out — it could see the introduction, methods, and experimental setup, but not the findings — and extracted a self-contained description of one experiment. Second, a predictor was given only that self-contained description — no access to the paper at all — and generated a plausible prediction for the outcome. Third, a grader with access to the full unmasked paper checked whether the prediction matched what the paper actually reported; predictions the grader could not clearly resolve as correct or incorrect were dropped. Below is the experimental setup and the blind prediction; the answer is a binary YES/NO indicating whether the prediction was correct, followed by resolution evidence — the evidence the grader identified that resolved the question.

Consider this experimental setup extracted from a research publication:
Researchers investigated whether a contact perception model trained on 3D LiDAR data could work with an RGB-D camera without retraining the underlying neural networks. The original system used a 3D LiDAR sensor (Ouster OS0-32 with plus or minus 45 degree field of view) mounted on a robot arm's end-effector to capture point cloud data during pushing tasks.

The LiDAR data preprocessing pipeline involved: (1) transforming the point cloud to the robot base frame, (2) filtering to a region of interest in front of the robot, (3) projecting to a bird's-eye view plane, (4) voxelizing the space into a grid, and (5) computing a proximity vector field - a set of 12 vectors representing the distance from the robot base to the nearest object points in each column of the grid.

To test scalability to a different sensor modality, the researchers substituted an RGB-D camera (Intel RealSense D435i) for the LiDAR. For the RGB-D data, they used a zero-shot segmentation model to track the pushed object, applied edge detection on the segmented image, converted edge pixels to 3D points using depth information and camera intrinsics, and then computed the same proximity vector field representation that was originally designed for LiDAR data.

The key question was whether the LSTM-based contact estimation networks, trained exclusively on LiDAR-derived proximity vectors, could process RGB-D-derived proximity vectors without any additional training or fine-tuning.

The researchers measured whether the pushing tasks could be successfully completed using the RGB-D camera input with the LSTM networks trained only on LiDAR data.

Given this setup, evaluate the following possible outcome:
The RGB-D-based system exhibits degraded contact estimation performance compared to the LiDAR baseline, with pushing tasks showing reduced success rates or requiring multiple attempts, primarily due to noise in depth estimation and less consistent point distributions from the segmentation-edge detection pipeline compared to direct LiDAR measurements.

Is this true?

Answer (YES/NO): NO